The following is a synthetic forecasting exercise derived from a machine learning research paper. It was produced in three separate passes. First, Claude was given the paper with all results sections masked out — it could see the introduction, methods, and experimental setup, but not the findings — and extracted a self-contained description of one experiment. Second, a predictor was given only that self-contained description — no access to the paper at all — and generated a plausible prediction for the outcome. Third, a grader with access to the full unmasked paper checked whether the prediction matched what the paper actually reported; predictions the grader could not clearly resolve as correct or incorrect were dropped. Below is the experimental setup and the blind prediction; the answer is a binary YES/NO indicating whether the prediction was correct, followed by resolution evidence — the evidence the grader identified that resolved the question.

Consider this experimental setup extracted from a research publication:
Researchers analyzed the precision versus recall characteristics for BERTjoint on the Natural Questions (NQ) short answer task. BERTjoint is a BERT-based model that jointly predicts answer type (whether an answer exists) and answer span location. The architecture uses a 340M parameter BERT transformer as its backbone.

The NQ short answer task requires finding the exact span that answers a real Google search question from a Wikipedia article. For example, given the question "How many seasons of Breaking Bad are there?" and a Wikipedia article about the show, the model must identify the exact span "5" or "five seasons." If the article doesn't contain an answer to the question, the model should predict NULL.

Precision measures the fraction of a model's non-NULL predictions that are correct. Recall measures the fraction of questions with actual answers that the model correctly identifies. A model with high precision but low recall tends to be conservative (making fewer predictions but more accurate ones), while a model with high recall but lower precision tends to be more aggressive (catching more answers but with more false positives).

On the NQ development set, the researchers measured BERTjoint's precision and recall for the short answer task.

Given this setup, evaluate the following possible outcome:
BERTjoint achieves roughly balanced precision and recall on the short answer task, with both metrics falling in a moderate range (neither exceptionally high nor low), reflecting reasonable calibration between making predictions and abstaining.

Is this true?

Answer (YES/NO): NO